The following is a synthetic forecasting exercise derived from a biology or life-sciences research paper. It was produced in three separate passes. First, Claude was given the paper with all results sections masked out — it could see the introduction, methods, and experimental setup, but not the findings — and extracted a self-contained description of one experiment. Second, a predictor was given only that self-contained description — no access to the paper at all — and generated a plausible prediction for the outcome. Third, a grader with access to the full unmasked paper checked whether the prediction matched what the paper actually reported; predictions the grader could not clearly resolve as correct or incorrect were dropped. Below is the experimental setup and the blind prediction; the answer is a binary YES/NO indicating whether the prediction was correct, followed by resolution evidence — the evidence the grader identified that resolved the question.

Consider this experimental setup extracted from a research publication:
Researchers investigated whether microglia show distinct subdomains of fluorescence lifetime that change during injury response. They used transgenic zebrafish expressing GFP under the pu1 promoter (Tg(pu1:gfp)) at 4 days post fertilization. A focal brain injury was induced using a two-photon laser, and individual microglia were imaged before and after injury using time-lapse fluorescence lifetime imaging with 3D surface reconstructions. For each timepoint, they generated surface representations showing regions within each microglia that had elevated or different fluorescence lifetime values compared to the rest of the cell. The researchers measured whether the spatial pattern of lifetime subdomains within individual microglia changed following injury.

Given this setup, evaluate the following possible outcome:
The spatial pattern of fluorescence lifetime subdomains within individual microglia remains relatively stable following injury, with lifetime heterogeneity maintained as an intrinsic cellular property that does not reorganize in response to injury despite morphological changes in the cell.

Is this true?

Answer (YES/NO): NO